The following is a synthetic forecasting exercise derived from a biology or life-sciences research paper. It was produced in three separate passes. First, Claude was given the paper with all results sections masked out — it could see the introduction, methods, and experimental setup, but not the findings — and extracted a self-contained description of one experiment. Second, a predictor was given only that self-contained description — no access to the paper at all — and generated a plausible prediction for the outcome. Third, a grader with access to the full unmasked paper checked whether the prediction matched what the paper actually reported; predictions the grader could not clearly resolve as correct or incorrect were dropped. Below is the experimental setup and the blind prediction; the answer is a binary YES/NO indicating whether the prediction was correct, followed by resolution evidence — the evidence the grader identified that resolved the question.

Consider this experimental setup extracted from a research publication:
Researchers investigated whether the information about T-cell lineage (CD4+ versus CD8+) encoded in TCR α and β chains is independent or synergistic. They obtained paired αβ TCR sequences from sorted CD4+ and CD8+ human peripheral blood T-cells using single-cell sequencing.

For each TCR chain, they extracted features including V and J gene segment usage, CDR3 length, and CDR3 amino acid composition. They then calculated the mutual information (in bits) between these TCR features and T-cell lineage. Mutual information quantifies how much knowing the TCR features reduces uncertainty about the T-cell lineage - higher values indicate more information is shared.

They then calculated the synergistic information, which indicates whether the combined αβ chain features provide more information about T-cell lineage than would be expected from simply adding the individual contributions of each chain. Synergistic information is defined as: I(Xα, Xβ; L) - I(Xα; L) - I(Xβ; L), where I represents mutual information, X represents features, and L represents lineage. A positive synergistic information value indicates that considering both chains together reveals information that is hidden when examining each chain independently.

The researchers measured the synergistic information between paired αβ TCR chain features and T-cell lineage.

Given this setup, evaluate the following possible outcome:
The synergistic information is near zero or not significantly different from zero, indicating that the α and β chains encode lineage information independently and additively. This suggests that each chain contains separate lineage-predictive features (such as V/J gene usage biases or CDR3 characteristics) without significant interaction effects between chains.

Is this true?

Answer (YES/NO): NO